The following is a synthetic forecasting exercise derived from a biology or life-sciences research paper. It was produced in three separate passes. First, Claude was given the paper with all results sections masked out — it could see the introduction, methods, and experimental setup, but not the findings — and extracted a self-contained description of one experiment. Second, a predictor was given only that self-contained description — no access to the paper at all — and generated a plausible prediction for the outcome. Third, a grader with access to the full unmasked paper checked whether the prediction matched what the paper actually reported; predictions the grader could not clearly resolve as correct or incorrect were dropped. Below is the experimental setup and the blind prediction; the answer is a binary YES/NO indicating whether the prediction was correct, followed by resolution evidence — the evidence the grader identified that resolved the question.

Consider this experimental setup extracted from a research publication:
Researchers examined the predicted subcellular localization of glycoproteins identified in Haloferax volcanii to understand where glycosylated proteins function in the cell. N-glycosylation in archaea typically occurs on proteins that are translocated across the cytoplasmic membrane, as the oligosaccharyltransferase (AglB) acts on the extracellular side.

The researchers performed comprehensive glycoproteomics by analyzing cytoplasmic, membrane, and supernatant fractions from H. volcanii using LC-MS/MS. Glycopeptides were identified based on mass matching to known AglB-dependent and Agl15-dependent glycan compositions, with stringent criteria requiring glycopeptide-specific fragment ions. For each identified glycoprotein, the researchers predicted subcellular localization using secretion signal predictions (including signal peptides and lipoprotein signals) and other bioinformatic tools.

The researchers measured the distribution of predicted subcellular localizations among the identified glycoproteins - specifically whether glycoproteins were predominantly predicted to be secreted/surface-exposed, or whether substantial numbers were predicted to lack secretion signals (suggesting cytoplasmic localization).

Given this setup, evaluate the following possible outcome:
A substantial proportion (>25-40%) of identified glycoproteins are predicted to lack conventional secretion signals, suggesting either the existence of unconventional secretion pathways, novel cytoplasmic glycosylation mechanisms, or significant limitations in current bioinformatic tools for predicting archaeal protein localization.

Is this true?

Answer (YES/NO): NO